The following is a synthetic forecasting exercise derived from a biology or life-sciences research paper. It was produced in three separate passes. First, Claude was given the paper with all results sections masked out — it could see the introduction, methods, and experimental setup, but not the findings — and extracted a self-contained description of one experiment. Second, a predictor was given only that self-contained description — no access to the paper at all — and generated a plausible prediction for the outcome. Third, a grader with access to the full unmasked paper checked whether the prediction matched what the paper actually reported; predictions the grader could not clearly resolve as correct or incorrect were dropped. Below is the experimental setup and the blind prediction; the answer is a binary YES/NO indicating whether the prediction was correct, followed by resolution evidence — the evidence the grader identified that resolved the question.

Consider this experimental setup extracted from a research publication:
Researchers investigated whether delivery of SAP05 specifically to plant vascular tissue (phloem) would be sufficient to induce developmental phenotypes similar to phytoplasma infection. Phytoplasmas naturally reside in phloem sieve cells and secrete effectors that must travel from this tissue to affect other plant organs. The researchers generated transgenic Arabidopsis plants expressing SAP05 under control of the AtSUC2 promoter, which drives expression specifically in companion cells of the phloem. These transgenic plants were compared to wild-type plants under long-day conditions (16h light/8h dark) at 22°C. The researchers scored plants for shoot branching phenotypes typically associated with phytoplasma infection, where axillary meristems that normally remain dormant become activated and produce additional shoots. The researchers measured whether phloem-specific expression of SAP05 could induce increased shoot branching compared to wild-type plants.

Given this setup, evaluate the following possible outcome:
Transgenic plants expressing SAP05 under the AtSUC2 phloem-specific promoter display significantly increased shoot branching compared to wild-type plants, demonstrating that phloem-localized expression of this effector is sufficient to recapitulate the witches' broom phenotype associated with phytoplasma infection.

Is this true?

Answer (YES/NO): YES